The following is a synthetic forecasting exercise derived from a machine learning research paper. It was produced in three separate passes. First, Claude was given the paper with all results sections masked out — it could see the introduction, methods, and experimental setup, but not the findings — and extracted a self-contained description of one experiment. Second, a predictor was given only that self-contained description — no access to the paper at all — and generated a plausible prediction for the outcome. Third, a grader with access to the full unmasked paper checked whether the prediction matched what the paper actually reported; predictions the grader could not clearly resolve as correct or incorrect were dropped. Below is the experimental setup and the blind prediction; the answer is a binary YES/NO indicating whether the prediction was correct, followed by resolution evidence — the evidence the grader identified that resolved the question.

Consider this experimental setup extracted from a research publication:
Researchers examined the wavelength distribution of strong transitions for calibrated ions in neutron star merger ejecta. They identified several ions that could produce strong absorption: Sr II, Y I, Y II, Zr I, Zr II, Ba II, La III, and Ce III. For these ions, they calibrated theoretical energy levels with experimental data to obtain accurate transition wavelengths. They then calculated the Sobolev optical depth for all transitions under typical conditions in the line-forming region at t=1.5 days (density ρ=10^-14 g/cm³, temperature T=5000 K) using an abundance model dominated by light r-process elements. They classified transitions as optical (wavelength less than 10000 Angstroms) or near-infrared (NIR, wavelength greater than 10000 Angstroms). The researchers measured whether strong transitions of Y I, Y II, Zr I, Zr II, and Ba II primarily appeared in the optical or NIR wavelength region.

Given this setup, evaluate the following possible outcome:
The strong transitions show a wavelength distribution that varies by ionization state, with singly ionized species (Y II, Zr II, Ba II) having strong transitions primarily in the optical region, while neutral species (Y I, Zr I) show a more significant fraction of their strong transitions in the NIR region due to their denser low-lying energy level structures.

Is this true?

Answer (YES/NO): NO